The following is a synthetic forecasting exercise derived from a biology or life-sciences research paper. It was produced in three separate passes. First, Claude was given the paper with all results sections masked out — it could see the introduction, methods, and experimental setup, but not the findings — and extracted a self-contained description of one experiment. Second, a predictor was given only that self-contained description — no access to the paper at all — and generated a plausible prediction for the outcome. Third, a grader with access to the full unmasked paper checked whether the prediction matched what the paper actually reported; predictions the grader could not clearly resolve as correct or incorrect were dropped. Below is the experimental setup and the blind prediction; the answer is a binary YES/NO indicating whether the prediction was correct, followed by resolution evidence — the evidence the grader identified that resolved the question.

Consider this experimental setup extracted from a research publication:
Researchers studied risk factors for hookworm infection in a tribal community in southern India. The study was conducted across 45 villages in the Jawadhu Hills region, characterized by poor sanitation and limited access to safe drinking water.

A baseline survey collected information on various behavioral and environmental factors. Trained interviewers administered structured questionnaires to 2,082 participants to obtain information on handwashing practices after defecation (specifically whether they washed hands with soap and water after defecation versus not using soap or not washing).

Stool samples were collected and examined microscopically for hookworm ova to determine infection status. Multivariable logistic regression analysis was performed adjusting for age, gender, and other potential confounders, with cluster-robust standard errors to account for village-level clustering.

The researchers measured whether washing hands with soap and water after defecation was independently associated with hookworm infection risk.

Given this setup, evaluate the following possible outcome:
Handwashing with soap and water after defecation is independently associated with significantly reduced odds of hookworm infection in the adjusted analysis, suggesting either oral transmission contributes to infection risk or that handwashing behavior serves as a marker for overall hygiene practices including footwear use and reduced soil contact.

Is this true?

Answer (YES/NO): NO